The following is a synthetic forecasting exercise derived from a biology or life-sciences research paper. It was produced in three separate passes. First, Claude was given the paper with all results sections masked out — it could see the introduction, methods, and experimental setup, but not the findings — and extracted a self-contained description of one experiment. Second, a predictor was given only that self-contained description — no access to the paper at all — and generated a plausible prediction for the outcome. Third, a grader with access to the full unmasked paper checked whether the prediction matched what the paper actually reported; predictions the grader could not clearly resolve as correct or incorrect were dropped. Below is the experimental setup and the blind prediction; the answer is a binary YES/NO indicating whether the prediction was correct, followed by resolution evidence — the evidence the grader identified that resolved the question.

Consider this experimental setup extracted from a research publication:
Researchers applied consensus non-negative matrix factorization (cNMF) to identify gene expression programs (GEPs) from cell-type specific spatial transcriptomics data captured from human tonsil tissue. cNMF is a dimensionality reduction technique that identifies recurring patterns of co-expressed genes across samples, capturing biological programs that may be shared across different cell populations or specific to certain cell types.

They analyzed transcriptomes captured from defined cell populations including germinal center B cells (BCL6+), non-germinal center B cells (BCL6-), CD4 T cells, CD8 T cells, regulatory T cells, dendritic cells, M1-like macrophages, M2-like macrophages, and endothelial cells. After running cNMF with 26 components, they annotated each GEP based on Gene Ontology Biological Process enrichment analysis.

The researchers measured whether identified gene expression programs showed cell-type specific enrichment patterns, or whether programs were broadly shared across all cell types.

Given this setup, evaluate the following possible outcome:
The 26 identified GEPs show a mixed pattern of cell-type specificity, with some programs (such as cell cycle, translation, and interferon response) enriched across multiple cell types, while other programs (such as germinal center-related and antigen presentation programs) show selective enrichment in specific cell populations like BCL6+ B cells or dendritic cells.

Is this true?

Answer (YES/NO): NO